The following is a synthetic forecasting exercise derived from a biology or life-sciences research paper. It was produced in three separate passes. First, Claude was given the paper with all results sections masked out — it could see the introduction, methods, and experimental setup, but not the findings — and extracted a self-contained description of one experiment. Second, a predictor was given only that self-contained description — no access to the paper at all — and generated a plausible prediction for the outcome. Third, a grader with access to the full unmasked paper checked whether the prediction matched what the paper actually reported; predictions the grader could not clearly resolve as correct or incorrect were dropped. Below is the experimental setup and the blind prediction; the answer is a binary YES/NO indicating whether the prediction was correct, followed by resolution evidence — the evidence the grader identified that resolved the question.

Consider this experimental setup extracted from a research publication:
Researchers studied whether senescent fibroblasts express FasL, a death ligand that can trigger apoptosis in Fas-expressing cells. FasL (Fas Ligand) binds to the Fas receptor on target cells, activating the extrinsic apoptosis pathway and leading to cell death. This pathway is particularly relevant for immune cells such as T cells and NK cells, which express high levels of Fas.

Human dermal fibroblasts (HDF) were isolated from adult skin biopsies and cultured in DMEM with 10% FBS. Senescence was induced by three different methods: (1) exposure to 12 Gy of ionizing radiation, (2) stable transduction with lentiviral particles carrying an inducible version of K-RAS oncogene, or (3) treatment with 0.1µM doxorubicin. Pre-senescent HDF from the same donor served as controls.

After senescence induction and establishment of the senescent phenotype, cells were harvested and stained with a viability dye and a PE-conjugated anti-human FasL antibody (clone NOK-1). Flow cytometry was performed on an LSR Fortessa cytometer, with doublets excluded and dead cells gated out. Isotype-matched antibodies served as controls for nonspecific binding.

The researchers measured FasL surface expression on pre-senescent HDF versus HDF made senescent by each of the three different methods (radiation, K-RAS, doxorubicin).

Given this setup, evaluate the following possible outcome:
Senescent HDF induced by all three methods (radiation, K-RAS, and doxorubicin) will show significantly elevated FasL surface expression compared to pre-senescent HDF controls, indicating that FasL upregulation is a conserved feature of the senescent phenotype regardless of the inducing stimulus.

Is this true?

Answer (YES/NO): YES